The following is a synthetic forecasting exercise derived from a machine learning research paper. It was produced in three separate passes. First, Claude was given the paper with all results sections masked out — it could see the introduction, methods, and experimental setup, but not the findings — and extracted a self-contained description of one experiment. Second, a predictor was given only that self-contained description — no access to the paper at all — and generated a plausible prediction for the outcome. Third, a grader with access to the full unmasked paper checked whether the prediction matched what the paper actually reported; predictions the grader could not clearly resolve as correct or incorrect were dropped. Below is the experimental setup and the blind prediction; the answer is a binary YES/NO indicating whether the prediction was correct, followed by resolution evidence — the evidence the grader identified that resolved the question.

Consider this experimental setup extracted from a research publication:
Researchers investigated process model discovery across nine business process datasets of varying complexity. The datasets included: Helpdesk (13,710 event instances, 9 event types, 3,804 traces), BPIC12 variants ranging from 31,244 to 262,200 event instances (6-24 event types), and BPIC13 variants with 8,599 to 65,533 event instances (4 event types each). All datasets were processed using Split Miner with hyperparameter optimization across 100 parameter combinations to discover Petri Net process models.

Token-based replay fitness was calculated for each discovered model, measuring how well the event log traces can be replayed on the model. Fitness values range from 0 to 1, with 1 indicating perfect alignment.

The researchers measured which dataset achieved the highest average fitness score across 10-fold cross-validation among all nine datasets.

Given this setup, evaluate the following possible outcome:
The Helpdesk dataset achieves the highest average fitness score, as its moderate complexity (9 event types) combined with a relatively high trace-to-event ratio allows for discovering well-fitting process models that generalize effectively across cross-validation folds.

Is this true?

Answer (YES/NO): NO